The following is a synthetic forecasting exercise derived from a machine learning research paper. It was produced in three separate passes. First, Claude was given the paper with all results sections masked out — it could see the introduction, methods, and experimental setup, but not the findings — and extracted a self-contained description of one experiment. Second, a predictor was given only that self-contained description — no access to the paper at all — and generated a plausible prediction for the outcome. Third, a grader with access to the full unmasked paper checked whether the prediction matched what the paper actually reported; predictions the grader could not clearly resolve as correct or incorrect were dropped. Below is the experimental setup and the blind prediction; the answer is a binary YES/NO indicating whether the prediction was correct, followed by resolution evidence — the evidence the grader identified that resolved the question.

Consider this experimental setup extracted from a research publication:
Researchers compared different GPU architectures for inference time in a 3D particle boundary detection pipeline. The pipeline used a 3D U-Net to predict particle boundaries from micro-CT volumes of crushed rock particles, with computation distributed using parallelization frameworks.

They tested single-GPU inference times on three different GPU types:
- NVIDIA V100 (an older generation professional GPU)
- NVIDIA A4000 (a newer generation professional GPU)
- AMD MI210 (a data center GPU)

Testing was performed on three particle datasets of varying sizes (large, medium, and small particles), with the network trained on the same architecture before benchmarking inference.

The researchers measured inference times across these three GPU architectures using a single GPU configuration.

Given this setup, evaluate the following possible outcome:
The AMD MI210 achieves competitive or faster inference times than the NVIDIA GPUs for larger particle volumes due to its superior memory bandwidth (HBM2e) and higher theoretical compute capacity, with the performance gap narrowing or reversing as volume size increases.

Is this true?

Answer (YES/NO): NO